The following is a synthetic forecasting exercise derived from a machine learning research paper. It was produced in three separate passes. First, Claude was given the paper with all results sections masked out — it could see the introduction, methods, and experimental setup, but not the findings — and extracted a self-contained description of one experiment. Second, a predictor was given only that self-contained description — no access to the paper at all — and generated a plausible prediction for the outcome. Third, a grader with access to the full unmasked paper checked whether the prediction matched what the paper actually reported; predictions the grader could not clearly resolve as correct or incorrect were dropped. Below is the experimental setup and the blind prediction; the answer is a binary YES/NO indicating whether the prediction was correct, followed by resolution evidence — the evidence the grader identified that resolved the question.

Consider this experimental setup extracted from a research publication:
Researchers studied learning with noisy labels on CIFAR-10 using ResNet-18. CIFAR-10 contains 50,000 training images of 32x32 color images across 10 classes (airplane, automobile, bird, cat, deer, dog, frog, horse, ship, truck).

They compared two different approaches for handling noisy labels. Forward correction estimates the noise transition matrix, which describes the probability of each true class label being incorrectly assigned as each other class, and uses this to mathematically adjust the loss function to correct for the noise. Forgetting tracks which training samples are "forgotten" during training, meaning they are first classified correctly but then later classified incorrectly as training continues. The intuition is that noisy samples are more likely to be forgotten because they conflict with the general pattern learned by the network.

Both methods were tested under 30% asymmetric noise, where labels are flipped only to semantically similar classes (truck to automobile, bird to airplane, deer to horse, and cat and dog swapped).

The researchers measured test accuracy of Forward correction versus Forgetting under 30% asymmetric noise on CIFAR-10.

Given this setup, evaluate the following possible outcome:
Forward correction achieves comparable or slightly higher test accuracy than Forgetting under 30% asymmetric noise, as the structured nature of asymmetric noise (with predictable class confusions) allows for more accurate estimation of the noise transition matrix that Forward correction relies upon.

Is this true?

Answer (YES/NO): NO